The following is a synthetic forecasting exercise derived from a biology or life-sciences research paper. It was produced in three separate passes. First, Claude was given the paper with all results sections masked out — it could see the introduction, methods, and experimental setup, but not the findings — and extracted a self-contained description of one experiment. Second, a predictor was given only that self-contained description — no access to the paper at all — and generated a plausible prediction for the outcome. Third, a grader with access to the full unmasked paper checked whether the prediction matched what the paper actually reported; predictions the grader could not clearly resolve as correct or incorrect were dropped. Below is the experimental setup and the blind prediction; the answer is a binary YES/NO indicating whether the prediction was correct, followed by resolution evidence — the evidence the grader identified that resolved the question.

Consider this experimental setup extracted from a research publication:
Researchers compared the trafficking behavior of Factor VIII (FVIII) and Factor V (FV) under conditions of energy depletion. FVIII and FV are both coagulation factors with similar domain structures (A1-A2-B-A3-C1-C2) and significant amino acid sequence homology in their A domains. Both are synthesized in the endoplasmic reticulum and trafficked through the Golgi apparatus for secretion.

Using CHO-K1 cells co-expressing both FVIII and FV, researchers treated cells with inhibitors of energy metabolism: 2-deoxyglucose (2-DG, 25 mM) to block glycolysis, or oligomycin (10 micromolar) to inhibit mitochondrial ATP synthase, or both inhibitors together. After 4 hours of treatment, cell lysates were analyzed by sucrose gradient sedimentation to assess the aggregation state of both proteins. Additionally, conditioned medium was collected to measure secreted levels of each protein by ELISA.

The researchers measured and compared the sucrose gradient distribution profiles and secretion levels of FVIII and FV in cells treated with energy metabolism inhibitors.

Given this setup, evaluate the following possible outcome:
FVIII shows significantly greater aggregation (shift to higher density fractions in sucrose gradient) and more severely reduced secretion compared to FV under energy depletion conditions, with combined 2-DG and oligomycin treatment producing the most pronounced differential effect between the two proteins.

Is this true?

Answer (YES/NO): NO